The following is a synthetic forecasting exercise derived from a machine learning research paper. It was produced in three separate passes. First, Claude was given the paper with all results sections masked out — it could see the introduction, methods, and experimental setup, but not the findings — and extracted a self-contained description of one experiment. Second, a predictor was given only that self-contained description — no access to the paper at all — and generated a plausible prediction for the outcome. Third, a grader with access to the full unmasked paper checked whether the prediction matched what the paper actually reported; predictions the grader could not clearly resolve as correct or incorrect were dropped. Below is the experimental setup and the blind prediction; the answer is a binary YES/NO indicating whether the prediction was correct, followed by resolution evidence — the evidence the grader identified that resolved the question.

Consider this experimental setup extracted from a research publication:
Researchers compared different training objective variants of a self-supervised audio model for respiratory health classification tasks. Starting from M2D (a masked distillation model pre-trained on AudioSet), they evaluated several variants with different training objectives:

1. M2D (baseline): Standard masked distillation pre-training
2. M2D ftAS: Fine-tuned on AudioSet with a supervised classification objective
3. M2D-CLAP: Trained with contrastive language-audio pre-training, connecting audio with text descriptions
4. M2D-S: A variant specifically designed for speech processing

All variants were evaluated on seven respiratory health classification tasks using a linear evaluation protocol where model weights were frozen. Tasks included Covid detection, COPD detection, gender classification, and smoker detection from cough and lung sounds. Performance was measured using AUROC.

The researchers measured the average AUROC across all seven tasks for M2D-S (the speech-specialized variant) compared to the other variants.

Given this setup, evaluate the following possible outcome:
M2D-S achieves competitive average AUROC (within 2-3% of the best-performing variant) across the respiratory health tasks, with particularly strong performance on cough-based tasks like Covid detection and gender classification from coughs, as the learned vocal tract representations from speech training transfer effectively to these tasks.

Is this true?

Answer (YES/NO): NO